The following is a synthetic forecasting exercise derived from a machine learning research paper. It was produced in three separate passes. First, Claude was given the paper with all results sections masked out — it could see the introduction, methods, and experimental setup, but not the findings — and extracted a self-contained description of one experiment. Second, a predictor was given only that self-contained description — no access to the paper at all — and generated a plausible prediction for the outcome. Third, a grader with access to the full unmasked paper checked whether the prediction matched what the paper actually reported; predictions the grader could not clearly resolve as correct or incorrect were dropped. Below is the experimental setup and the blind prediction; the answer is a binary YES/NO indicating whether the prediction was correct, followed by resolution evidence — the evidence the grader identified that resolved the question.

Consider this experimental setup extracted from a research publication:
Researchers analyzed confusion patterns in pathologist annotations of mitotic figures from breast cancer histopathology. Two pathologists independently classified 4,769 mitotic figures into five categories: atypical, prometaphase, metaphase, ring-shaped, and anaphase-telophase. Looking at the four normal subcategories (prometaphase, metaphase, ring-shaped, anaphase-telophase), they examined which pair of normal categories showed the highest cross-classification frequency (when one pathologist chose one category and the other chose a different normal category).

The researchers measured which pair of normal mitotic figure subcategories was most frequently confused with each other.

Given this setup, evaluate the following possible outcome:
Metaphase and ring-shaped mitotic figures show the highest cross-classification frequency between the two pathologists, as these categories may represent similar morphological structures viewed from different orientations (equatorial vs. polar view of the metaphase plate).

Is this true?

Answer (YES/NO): NO